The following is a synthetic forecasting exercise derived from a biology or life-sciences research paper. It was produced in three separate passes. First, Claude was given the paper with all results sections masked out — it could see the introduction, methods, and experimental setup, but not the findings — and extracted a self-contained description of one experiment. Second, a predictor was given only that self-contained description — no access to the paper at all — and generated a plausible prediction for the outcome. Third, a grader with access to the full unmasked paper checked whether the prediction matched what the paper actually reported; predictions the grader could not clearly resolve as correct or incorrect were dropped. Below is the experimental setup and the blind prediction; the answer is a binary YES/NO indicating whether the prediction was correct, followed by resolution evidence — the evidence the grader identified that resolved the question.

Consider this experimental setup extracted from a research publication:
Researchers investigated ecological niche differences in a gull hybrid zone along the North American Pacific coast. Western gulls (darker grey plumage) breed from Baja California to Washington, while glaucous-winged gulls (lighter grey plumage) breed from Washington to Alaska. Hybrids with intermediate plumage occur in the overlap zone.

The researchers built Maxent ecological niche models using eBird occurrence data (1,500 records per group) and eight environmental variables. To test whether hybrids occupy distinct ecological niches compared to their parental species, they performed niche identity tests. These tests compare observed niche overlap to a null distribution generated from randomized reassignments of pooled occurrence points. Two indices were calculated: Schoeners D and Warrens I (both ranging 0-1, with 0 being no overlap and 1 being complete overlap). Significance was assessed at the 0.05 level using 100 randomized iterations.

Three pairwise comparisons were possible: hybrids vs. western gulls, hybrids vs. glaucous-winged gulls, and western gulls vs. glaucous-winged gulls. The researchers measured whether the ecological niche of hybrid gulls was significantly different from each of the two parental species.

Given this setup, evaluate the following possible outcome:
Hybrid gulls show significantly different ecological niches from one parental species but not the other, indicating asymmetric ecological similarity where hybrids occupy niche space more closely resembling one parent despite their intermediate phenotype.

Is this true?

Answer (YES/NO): NO